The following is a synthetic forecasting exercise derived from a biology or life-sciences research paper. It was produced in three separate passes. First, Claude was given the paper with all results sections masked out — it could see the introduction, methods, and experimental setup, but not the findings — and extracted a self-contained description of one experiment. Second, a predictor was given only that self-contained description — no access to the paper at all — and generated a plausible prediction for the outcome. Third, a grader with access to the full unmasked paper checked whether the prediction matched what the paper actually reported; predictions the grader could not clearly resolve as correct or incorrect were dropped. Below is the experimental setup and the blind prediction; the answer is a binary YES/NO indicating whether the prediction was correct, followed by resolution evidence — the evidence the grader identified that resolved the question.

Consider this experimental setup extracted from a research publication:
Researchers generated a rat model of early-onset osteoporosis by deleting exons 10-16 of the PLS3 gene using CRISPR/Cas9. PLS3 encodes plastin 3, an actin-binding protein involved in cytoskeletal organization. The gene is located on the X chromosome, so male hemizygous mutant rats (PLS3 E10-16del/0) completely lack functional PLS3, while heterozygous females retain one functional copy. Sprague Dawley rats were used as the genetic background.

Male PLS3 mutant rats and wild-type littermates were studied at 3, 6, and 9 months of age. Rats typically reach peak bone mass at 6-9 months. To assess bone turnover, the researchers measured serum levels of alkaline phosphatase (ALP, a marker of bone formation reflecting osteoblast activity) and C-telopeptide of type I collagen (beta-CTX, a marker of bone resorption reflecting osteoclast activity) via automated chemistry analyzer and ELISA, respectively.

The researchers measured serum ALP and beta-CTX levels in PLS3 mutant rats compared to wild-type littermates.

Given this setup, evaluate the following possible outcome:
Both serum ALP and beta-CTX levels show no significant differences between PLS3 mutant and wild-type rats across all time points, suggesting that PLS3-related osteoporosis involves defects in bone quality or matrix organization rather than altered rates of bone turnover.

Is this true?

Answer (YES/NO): YES